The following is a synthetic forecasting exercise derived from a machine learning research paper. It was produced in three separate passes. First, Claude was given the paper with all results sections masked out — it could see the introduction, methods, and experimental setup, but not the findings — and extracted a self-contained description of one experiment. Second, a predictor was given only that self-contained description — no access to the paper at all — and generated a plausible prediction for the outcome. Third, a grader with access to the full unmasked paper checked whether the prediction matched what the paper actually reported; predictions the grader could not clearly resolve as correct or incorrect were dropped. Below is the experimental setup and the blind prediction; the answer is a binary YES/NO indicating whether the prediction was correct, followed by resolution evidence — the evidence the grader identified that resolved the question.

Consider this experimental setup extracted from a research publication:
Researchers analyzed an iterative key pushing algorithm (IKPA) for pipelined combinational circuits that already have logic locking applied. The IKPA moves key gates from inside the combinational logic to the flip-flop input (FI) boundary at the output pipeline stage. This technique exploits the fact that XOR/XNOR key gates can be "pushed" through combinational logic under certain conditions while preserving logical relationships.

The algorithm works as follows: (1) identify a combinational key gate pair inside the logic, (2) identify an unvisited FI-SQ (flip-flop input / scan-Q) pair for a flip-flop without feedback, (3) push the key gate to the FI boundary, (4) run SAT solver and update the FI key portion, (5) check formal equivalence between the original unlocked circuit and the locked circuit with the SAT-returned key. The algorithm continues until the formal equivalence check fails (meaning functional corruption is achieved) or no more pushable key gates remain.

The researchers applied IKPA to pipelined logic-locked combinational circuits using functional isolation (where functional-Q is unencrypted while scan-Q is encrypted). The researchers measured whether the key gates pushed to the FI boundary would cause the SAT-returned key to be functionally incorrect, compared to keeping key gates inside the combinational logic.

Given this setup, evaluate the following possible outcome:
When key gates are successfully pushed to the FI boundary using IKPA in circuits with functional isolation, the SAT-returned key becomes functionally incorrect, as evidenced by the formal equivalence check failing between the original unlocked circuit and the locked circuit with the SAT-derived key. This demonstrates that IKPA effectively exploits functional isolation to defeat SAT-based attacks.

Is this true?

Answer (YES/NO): YES